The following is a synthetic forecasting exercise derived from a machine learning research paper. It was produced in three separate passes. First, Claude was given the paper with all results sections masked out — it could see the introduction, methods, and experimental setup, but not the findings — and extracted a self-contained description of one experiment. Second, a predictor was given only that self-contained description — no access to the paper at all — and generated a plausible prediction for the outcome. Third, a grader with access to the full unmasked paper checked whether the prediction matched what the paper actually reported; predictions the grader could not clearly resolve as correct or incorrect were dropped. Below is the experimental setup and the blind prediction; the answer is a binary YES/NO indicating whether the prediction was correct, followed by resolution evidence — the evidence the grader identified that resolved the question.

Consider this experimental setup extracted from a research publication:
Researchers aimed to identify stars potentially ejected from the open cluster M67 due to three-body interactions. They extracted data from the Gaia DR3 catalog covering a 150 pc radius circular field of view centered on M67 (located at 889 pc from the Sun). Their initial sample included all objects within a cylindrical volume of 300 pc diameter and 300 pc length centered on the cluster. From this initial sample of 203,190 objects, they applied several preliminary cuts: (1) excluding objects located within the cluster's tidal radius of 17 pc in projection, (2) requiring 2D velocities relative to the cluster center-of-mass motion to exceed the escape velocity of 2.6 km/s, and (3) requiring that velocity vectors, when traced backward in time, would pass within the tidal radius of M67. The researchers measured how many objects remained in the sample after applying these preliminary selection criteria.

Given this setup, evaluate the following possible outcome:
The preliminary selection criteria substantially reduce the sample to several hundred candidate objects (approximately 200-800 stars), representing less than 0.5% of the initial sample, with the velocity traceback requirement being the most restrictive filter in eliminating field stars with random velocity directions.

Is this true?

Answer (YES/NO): NO